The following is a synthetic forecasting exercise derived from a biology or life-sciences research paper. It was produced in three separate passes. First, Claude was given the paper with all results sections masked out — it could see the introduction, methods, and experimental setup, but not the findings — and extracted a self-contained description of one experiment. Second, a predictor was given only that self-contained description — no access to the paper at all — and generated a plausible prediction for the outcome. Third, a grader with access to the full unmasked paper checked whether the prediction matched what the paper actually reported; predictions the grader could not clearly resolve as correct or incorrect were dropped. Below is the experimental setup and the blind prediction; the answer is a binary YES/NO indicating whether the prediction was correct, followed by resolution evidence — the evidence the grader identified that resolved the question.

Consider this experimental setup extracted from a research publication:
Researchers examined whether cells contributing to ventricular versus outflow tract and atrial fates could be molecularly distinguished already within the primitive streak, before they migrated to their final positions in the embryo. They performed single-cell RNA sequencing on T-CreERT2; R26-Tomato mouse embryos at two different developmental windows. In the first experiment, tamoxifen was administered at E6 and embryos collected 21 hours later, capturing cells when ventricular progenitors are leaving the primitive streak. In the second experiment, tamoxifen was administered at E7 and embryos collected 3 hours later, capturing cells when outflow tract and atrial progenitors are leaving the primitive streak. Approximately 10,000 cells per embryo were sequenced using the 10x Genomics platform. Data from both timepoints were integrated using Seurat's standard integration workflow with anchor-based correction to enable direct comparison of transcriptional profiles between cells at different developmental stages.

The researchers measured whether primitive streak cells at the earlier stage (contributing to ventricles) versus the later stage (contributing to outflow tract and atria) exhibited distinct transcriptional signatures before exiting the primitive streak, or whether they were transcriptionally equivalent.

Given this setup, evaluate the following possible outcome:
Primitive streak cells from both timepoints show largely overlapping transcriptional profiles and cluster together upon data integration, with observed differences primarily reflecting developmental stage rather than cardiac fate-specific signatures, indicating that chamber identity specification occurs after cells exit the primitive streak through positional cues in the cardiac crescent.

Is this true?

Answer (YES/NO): NO